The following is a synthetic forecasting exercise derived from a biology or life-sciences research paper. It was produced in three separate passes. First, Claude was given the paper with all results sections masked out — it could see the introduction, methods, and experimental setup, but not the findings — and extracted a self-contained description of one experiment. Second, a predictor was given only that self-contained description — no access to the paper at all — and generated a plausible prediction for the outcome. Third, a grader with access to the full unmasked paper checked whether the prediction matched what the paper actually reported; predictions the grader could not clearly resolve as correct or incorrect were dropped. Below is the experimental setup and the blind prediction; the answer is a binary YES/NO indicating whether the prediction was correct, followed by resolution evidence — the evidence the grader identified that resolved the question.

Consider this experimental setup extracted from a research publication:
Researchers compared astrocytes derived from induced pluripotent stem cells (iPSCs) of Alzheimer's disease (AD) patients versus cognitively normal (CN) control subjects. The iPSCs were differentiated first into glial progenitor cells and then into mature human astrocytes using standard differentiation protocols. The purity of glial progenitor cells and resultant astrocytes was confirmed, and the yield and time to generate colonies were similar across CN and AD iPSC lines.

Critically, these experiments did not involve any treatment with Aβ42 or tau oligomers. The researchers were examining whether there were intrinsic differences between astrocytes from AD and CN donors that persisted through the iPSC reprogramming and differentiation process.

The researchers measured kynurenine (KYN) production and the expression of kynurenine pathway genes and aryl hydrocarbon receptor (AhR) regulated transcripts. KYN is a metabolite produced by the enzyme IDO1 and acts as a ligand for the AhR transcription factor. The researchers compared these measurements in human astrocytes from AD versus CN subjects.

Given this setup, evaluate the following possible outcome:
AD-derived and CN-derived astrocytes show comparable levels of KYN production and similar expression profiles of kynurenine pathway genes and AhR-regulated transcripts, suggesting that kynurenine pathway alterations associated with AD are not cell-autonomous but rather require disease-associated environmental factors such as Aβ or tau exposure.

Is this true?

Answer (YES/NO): NO